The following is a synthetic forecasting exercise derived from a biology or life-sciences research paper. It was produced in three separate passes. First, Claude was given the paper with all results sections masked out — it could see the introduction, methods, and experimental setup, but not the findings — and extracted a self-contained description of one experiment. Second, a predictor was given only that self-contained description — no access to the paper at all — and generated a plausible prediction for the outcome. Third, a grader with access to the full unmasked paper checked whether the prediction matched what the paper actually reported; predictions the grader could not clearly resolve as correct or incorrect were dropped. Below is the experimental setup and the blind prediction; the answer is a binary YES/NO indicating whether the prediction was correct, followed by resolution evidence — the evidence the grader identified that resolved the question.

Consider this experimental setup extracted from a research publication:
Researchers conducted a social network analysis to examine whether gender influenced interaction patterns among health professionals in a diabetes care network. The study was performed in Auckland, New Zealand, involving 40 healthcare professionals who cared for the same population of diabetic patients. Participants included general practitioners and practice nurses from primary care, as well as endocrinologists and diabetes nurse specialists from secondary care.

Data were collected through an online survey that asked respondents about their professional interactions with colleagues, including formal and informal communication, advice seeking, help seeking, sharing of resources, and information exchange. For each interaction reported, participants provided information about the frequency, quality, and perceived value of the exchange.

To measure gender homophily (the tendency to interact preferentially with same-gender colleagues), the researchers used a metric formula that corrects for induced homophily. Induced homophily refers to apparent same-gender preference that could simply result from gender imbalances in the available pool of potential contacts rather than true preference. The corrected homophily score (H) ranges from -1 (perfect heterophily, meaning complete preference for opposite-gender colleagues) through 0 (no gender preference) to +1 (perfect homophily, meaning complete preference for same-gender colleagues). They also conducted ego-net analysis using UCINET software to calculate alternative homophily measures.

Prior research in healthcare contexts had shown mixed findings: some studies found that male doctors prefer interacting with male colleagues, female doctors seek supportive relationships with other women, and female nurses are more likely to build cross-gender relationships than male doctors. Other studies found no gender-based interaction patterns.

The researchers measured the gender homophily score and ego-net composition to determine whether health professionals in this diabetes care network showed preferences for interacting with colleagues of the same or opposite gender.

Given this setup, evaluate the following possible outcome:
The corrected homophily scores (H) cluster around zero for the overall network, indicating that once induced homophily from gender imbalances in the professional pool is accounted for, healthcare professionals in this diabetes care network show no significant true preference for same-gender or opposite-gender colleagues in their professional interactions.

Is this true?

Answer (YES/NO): YES